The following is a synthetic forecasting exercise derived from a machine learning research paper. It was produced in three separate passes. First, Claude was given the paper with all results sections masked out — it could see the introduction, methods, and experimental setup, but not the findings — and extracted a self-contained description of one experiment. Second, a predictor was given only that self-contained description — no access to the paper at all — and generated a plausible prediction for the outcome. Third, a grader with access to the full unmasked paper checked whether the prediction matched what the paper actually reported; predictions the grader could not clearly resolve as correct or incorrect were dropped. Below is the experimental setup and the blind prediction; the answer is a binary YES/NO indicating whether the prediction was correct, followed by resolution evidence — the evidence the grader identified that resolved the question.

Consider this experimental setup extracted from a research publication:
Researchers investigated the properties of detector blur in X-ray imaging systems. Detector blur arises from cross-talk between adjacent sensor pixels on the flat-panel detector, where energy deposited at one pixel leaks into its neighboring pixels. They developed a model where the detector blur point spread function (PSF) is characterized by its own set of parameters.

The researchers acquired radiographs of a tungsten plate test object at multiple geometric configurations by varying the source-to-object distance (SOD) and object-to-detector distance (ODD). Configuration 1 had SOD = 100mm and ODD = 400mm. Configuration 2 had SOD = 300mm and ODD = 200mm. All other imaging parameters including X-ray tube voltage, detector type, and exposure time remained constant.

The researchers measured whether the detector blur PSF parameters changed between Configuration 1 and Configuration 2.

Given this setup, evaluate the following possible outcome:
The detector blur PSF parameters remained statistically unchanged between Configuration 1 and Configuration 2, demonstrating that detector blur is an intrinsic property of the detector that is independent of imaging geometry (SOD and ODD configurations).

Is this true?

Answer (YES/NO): YES